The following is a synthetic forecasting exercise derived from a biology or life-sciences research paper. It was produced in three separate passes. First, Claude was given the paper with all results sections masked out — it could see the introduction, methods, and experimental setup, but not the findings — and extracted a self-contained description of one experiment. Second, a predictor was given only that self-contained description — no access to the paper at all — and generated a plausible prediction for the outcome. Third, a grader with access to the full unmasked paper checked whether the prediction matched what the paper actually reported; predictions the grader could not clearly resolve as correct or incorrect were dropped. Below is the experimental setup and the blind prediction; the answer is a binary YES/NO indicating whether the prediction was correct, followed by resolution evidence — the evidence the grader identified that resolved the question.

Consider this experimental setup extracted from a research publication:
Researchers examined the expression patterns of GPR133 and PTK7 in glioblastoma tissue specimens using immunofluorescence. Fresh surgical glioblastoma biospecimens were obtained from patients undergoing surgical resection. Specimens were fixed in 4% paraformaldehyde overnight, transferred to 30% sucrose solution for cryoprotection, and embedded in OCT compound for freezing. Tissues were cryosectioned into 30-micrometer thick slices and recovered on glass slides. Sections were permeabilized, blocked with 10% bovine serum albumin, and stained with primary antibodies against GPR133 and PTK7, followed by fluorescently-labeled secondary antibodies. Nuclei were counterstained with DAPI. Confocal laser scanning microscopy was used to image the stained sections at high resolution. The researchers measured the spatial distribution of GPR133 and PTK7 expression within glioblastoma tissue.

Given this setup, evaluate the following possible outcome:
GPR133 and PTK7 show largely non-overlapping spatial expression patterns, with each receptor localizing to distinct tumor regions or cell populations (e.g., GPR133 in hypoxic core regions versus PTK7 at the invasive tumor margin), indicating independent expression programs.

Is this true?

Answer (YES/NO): NO